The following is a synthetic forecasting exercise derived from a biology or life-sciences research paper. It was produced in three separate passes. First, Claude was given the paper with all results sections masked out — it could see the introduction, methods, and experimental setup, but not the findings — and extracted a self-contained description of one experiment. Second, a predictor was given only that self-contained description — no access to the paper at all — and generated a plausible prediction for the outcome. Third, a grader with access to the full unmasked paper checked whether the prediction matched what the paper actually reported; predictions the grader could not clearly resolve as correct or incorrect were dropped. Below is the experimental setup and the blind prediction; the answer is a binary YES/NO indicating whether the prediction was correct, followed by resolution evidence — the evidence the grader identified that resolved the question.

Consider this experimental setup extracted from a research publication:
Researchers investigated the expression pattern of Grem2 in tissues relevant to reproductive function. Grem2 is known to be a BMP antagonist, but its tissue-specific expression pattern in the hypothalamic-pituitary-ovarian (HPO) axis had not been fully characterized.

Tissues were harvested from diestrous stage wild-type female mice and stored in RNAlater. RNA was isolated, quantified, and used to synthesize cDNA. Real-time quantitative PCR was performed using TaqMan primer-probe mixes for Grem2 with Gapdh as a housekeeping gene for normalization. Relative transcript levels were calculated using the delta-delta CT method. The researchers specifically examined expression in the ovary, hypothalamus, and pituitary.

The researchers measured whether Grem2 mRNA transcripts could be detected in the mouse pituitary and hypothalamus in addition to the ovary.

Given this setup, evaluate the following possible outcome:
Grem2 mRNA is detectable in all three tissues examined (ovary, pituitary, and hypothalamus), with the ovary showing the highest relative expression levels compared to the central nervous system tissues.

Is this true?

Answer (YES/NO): NO